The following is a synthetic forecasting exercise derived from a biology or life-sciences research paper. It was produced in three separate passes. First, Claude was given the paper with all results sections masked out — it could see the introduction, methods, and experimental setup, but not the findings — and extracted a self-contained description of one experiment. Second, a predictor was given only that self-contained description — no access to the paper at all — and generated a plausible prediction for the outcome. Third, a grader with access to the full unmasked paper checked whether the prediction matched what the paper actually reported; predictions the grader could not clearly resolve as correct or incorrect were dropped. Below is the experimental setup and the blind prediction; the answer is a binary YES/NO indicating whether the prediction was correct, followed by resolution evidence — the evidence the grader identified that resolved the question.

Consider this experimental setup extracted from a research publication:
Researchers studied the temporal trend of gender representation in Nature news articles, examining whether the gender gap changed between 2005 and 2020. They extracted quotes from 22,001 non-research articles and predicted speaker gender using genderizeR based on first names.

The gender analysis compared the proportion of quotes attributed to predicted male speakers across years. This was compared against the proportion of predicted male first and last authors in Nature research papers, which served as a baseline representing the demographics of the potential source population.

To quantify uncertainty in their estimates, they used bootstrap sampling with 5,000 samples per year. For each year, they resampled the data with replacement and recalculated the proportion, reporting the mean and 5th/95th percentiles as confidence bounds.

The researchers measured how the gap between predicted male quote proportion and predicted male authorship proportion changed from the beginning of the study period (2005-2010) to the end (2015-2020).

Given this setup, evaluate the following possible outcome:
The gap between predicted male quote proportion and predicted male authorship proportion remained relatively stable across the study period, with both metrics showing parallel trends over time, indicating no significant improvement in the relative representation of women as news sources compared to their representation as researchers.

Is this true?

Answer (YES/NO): NO